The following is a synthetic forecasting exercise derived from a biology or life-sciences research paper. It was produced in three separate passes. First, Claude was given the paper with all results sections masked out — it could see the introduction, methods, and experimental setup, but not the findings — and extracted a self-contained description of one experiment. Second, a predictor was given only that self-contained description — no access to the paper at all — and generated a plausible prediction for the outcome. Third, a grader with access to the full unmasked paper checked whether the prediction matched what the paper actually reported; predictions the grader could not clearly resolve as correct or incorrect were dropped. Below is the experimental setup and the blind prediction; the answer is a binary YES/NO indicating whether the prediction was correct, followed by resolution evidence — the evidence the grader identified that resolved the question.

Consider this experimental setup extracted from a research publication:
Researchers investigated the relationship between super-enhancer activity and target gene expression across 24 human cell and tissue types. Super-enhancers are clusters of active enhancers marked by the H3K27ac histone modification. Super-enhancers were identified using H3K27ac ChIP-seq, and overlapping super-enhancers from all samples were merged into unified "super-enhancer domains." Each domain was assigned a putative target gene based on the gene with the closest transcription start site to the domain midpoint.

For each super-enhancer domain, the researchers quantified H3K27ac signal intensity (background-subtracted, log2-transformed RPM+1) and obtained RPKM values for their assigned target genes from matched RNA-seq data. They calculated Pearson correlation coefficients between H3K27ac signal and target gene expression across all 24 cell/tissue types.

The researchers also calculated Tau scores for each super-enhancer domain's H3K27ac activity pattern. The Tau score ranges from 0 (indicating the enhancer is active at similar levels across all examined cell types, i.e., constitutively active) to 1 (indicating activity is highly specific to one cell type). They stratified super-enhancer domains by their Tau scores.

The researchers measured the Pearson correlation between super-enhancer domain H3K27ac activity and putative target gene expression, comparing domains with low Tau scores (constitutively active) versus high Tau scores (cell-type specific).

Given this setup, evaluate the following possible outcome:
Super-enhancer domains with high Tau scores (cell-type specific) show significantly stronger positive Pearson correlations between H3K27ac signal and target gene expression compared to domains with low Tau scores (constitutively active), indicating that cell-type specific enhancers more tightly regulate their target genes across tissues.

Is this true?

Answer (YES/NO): YES